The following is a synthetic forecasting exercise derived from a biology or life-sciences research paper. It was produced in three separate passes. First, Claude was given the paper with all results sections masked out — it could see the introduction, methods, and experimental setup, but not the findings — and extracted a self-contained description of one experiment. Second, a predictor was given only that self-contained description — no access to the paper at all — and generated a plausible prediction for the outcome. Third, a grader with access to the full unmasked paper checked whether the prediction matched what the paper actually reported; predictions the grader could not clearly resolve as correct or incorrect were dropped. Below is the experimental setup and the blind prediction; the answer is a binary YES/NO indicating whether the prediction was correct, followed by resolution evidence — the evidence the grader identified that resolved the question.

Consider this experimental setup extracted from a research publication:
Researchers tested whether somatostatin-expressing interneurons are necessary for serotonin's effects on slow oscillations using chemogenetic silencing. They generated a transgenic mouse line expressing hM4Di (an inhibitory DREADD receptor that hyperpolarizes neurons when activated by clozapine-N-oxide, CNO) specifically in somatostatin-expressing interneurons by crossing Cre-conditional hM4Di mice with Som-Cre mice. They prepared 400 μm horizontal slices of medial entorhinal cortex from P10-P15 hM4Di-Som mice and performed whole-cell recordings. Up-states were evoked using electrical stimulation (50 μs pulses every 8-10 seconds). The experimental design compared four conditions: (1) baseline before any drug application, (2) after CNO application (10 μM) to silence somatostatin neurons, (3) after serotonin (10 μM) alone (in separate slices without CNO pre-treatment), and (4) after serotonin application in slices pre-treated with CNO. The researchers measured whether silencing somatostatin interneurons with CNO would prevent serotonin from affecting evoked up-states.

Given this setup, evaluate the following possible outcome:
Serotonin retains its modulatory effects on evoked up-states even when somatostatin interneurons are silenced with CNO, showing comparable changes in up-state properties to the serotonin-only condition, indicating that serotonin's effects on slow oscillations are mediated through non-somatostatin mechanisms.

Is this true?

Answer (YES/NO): NO